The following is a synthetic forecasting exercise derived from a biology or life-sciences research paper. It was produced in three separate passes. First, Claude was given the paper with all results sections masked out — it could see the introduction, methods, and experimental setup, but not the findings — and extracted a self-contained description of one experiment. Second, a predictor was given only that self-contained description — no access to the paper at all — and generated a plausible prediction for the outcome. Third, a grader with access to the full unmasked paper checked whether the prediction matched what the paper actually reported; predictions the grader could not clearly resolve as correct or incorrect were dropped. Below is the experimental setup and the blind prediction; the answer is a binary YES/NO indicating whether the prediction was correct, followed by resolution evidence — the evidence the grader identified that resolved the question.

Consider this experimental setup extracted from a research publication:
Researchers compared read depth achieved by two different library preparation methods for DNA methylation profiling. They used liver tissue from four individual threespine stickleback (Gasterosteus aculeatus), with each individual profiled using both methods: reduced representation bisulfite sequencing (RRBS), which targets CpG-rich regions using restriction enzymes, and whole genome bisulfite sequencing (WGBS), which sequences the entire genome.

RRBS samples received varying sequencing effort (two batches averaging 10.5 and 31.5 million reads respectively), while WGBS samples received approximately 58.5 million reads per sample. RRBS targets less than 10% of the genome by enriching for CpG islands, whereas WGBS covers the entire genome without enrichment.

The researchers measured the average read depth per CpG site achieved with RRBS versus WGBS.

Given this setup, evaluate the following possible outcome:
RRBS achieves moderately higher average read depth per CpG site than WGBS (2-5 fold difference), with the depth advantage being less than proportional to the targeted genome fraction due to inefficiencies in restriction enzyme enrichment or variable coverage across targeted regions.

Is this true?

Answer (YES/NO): NO